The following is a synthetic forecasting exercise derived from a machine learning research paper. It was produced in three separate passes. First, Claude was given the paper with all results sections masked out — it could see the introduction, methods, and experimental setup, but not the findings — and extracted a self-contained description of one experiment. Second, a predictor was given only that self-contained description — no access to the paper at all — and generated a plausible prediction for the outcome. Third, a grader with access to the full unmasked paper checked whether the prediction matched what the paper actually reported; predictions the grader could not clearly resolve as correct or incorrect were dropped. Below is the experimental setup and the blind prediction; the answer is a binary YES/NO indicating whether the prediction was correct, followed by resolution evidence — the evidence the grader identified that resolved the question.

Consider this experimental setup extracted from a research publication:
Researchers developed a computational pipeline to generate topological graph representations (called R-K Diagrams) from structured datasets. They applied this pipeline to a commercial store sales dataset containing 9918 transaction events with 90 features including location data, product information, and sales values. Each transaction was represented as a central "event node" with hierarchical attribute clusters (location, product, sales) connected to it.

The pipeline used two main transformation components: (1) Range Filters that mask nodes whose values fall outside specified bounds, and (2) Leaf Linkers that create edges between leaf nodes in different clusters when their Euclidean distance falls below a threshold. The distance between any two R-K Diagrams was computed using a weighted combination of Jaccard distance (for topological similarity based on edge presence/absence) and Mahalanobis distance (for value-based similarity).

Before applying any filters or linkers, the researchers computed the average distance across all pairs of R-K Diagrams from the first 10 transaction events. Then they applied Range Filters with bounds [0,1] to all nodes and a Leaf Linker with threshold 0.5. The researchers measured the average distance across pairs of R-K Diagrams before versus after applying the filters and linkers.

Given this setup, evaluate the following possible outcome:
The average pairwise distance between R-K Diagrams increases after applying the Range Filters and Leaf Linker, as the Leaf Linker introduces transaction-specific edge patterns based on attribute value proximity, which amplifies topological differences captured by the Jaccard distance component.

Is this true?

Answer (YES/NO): NO